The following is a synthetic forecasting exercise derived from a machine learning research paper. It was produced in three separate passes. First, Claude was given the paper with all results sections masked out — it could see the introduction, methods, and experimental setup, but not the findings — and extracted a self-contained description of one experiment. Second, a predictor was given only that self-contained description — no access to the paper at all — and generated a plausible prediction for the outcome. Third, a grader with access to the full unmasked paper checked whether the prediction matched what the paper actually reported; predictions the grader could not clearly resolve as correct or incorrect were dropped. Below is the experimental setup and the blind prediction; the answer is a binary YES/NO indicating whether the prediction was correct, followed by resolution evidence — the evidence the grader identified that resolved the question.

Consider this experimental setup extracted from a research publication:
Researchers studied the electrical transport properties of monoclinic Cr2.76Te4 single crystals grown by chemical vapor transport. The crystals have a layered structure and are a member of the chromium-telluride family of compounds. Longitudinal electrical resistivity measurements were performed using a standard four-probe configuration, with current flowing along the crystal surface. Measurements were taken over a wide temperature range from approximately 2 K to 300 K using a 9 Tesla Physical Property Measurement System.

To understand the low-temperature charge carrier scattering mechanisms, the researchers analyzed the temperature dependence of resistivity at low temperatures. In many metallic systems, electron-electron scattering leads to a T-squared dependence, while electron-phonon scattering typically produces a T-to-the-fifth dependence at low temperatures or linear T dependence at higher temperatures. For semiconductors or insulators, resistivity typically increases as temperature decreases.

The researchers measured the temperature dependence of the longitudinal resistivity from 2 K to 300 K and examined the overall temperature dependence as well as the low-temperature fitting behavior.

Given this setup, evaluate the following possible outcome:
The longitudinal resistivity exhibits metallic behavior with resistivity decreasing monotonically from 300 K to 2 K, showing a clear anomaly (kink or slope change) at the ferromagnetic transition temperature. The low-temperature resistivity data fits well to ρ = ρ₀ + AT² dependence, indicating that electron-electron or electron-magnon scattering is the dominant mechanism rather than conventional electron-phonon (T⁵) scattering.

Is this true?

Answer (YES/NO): NO